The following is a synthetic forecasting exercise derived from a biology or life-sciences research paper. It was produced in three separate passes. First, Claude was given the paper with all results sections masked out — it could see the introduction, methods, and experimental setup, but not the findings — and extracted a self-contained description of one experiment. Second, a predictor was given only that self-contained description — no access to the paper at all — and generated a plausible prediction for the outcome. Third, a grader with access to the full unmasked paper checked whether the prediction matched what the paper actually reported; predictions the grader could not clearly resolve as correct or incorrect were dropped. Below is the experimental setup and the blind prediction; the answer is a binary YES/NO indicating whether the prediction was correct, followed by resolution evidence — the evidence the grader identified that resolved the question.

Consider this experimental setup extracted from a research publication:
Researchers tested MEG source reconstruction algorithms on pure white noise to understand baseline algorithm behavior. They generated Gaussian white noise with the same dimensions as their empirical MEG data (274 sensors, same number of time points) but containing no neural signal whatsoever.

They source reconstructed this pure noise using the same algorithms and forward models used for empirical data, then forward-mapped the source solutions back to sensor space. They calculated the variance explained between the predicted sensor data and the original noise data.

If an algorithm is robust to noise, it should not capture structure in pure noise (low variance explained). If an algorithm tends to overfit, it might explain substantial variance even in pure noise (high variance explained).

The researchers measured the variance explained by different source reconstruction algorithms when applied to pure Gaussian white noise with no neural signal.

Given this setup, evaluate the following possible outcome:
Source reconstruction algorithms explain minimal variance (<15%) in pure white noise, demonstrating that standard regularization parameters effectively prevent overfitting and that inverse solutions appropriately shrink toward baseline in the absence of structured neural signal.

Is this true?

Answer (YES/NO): NO